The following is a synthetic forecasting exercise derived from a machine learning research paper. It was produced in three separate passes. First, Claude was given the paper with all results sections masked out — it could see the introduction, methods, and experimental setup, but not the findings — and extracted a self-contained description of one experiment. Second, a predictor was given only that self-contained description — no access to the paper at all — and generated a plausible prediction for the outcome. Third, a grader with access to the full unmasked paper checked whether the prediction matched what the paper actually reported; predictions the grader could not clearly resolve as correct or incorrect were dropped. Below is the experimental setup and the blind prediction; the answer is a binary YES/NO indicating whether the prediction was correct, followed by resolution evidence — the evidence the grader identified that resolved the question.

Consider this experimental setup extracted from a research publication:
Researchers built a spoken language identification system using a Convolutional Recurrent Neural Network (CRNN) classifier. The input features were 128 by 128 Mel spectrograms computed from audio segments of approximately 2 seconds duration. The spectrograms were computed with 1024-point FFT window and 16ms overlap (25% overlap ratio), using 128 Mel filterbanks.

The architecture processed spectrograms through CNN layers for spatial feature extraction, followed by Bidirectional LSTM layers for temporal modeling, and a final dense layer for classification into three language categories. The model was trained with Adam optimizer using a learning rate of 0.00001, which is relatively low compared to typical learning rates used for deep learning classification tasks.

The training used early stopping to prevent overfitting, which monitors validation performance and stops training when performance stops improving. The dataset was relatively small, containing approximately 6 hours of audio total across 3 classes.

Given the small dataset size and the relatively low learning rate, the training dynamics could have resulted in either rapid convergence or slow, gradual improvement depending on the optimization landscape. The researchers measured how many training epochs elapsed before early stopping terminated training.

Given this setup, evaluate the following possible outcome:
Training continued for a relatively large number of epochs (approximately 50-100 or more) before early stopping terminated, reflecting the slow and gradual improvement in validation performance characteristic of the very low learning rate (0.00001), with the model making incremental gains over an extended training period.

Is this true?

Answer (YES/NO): NO